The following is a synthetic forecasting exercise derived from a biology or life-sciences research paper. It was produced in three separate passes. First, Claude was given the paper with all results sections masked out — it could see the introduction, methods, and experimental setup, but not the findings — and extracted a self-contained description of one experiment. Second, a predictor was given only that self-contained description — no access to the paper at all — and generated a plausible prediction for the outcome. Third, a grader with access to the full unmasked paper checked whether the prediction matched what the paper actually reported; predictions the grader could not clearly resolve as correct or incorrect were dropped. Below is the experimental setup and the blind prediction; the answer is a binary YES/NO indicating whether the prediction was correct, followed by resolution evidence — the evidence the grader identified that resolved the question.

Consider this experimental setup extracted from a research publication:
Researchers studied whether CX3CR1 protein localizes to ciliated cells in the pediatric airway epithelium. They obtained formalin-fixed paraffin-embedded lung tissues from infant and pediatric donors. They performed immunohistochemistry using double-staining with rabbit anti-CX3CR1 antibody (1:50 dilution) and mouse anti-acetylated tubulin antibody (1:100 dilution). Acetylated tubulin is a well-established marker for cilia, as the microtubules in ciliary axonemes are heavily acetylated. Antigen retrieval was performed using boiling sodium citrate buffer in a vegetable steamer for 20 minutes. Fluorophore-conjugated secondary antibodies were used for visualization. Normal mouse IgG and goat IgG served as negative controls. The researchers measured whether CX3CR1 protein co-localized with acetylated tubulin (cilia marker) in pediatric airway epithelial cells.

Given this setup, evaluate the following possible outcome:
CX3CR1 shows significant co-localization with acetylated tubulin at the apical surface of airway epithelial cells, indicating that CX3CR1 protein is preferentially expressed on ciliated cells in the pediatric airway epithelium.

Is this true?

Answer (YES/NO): NO